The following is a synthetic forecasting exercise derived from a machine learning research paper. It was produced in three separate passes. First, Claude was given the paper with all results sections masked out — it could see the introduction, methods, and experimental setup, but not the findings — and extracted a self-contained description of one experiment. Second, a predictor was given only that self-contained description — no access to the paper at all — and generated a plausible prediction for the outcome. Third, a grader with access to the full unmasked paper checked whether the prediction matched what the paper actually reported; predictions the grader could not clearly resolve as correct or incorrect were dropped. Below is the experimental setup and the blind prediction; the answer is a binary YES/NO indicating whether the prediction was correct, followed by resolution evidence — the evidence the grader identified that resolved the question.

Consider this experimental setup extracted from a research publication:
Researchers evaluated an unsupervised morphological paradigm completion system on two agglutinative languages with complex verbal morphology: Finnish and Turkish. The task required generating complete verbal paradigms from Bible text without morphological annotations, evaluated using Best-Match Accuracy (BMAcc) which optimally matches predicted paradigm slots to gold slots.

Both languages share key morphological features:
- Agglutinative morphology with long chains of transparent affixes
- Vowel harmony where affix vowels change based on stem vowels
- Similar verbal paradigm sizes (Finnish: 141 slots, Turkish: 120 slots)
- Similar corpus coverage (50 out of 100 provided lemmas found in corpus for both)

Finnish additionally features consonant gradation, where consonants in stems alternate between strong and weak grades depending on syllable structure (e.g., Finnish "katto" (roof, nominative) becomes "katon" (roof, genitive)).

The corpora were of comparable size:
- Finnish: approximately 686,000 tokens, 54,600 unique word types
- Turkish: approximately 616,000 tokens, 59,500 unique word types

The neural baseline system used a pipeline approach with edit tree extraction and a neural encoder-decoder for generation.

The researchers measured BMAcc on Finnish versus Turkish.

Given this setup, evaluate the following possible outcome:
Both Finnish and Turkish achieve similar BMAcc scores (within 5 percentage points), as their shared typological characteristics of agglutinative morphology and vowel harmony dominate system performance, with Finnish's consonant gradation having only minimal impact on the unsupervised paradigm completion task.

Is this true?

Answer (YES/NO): NO